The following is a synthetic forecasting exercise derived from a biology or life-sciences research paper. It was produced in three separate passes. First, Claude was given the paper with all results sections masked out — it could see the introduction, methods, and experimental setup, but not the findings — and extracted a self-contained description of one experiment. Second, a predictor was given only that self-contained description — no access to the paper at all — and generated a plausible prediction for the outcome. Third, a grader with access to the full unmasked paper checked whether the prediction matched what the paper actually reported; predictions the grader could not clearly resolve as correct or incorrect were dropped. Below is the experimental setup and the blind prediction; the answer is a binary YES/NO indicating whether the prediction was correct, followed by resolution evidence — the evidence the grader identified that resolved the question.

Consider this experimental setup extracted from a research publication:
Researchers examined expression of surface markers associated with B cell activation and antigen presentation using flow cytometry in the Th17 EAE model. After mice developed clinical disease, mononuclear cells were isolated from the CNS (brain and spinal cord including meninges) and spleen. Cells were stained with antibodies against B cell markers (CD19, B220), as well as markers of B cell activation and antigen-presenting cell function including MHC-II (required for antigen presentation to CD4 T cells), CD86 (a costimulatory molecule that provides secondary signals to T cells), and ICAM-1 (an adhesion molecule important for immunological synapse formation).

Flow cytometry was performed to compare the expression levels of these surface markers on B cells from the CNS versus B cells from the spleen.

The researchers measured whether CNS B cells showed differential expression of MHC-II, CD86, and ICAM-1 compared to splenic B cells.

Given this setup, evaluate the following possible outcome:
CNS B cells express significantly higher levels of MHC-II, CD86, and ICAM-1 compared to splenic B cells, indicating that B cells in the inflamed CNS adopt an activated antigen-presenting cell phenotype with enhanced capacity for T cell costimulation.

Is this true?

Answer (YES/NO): YES